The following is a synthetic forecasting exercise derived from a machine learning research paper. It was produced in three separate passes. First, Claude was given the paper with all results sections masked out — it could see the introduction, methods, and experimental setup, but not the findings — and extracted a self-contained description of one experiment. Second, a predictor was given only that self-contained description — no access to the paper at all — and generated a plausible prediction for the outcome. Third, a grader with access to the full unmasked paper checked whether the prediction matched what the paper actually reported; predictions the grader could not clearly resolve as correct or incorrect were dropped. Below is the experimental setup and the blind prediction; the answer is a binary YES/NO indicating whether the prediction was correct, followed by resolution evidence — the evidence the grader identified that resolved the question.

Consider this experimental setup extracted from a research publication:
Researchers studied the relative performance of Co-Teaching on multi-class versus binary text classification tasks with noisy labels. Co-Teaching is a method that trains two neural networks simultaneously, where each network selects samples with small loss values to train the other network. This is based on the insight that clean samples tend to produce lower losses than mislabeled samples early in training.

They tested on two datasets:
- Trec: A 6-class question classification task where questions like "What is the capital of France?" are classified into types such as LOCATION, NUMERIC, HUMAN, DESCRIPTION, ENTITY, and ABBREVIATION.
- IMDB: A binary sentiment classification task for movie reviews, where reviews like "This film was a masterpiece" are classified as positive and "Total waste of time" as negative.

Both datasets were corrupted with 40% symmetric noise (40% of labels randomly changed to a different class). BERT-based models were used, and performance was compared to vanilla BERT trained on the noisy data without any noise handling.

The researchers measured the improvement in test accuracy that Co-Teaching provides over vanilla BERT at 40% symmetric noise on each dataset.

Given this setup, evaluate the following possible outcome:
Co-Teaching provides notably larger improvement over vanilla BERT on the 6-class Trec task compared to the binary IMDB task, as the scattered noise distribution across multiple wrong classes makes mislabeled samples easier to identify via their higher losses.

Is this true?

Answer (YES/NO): NO